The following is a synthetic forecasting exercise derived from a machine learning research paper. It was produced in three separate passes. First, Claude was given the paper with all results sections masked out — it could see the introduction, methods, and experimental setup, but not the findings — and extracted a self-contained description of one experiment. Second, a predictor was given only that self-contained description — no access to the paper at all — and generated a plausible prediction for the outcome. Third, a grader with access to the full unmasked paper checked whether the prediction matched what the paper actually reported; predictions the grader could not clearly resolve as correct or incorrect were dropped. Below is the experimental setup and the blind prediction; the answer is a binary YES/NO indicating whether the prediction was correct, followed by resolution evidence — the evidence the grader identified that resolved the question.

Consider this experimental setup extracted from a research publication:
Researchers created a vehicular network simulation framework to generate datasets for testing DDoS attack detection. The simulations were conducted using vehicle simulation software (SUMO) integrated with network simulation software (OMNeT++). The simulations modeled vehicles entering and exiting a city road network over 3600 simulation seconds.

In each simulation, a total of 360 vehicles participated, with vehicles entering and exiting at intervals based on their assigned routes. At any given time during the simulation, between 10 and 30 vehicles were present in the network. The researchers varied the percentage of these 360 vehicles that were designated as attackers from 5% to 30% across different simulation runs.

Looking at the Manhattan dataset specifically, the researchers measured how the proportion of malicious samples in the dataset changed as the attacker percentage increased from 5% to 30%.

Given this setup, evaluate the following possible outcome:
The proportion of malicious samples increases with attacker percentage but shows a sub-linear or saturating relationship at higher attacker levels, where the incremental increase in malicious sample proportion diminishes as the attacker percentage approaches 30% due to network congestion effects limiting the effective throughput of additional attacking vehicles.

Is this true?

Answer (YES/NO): NO